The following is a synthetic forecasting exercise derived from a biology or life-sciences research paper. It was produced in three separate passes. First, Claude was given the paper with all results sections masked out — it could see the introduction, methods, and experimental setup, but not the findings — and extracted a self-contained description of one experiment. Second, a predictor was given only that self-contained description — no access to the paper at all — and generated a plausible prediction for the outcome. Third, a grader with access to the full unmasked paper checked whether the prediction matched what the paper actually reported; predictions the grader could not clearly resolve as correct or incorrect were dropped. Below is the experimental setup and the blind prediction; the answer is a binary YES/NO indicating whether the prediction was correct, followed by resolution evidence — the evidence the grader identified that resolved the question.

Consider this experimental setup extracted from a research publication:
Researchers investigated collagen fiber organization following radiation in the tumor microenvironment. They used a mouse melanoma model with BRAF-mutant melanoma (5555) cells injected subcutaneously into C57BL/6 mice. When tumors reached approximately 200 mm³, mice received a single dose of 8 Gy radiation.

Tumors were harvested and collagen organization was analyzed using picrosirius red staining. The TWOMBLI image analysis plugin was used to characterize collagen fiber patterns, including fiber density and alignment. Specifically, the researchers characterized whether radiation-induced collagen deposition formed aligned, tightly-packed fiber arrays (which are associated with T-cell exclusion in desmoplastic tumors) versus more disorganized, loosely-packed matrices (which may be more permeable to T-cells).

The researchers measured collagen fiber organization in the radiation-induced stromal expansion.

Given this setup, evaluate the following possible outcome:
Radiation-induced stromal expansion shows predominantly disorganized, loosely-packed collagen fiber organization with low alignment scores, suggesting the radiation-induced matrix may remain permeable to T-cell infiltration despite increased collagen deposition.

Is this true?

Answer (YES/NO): YES